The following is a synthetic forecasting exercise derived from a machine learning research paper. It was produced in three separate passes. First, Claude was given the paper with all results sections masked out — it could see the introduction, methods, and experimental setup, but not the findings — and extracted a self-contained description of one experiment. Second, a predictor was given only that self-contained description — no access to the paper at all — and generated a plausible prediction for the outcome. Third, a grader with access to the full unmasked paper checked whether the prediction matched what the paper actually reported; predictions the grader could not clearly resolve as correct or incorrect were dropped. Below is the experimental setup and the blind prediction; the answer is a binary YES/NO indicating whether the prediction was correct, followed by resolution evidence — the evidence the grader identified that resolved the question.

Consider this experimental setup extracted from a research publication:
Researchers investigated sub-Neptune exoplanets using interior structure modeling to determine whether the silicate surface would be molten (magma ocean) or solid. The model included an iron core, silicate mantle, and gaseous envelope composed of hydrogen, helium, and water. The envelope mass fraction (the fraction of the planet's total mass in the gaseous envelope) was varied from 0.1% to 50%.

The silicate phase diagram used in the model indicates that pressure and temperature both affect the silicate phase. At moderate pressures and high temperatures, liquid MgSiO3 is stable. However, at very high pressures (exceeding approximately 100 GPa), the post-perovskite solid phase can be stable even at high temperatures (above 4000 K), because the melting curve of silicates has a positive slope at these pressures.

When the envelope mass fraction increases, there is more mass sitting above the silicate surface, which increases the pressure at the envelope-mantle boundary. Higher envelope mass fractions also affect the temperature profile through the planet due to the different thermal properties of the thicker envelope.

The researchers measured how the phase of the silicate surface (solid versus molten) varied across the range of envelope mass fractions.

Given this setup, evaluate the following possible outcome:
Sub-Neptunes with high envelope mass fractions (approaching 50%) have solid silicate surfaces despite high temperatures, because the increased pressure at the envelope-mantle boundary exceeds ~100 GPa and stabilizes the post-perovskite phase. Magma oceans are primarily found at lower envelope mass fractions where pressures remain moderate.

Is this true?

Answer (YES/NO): YES